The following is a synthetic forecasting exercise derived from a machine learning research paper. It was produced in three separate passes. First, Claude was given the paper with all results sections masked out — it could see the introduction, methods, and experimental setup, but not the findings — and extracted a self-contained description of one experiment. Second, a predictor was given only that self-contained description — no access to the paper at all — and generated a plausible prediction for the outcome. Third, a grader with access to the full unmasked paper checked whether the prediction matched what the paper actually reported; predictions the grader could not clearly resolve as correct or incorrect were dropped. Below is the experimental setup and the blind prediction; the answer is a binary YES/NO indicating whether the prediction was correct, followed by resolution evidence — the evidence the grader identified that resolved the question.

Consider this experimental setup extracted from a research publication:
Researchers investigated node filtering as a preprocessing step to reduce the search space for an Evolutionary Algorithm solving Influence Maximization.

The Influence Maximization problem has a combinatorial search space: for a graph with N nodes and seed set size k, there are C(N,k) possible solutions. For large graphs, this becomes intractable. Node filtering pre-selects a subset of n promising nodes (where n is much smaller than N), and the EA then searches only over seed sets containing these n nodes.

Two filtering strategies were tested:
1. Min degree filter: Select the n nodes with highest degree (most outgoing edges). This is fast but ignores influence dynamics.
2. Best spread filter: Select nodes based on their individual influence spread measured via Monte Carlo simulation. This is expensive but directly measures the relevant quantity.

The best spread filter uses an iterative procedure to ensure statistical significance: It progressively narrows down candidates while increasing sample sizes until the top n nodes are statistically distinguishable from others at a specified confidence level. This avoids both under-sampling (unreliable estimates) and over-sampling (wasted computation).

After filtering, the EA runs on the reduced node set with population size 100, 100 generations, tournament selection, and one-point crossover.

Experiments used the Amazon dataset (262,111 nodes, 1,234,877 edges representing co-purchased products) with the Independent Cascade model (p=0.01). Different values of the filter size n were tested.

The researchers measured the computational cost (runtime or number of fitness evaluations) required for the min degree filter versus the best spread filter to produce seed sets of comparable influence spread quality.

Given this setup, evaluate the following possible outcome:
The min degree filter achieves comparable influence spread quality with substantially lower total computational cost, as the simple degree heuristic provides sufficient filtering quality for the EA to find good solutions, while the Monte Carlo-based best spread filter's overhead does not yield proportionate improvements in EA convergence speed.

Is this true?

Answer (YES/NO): NO